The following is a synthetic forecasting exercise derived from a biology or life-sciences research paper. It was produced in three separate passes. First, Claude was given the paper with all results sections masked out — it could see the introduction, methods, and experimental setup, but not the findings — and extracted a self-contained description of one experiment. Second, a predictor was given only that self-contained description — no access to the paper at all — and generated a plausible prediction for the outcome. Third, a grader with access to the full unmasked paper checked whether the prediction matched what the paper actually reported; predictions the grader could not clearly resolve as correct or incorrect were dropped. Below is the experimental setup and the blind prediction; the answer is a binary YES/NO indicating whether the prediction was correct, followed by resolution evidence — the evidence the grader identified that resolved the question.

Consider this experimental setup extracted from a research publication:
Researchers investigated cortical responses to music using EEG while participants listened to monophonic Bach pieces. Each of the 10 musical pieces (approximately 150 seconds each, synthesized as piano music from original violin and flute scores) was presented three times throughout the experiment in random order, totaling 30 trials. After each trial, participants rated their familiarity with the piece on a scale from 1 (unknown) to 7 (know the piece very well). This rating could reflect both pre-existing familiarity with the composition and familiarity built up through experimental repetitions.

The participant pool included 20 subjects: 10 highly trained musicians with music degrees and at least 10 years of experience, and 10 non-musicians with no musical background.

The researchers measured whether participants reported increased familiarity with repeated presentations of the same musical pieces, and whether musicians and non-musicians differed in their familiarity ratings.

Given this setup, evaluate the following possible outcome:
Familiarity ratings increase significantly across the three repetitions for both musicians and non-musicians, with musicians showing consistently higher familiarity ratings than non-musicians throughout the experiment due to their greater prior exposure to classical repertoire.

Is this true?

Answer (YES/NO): NO